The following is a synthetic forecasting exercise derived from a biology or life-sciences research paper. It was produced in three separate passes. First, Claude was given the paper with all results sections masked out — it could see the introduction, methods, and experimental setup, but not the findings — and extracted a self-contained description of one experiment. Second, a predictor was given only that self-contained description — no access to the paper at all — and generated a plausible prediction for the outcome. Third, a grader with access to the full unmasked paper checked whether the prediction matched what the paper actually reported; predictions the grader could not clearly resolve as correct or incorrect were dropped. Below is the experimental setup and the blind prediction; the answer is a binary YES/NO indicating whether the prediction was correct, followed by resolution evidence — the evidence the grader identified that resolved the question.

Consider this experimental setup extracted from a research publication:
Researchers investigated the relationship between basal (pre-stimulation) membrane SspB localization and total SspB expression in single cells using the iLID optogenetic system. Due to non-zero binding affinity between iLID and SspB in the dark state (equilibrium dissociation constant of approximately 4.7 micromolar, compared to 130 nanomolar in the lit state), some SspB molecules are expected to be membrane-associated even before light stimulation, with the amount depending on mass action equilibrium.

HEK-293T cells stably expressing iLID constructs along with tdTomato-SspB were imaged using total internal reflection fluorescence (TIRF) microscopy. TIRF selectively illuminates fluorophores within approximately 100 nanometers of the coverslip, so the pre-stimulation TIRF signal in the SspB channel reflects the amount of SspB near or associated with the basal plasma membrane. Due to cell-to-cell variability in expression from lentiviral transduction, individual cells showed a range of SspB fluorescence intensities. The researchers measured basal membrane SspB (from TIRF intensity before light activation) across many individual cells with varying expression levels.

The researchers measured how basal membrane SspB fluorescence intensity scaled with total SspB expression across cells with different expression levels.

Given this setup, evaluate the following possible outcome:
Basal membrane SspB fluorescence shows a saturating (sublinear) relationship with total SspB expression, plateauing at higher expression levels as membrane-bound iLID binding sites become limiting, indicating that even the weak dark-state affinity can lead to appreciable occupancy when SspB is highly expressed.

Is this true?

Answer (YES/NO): NO